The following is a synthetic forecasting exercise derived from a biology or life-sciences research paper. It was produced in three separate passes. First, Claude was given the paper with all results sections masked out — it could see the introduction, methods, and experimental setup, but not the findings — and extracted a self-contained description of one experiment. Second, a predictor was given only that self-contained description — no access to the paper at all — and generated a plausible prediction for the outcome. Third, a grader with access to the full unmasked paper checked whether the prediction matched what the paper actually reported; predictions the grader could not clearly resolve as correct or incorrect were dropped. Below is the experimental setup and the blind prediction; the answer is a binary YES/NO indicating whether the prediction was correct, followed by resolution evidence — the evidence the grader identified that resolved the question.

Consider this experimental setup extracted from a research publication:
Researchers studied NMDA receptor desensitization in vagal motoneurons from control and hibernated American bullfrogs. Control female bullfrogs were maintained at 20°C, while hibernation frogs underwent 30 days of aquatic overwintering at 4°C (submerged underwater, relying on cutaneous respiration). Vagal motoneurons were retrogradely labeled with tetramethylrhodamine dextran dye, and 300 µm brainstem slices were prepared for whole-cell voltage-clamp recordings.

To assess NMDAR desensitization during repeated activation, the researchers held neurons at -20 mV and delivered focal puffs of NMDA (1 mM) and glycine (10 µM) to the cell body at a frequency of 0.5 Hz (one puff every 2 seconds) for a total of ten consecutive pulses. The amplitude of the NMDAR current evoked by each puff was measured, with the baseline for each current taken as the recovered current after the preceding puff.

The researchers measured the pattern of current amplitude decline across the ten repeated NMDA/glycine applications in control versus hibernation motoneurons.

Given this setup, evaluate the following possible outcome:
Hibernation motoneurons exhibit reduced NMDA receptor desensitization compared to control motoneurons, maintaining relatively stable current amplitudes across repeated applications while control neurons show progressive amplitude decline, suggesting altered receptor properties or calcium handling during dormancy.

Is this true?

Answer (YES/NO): NO